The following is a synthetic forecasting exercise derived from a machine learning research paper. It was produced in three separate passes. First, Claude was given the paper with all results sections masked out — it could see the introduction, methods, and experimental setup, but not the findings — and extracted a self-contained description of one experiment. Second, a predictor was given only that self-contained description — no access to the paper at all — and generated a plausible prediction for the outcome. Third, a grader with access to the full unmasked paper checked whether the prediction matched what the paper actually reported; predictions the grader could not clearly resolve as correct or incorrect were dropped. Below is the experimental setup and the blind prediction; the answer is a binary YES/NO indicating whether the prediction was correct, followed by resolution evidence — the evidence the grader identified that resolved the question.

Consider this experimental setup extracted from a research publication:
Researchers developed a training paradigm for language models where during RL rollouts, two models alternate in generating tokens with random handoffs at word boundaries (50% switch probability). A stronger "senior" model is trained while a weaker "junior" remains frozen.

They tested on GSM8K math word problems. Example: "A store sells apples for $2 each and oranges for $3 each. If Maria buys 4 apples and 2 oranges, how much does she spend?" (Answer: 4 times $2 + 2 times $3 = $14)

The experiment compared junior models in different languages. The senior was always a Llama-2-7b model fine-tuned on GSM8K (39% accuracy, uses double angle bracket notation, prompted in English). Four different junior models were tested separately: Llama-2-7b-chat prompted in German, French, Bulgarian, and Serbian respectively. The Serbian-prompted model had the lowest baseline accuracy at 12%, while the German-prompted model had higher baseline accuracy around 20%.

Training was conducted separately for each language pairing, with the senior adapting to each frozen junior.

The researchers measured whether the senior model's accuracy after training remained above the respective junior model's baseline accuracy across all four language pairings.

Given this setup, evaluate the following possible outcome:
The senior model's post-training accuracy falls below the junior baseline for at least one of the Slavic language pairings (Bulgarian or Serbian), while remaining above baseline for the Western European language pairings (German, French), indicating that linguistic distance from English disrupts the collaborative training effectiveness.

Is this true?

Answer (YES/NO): NO